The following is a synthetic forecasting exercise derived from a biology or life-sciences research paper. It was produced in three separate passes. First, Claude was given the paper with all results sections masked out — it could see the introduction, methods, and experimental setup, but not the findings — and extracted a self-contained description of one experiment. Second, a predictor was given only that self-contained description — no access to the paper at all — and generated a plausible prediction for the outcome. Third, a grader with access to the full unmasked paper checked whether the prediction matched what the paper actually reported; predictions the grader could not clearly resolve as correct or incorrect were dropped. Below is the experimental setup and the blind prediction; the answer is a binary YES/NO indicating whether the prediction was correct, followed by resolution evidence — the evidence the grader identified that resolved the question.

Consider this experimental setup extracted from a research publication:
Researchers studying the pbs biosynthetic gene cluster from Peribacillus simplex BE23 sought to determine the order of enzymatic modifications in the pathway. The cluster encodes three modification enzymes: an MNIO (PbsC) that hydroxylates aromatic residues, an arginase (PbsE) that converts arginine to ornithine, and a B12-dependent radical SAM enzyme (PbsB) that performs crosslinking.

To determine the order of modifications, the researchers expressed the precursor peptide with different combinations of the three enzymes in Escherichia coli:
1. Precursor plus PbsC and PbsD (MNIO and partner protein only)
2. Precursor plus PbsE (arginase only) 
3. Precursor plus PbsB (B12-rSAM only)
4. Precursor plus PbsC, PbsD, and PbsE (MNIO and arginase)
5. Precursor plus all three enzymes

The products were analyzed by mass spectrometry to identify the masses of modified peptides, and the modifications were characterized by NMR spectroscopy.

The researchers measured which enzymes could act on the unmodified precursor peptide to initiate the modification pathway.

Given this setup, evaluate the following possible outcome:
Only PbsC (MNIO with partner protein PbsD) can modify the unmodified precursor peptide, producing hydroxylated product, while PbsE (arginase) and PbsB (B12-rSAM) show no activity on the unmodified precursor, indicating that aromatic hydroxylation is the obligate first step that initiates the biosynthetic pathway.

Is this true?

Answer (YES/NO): YES